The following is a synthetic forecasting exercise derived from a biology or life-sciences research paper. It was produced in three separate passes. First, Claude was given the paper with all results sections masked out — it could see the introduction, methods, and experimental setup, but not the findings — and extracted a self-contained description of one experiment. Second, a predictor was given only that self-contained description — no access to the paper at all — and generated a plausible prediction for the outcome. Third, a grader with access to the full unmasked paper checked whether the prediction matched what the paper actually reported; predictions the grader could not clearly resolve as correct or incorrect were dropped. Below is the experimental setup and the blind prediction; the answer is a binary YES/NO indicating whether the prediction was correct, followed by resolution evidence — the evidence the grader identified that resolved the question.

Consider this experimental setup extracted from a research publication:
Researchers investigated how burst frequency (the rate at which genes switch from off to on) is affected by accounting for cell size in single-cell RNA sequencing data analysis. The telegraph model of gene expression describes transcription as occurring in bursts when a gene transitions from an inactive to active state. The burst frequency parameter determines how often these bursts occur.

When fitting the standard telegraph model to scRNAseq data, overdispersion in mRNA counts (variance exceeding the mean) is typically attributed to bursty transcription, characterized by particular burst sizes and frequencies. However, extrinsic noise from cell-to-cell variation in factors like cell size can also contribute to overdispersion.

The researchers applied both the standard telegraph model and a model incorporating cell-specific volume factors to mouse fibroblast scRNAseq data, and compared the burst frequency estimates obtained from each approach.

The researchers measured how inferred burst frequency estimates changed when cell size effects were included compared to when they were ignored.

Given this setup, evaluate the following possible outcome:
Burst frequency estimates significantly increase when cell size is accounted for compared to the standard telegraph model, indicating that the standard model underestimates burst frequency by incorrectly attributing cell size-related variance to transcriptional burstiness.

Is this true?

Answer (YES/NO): YES